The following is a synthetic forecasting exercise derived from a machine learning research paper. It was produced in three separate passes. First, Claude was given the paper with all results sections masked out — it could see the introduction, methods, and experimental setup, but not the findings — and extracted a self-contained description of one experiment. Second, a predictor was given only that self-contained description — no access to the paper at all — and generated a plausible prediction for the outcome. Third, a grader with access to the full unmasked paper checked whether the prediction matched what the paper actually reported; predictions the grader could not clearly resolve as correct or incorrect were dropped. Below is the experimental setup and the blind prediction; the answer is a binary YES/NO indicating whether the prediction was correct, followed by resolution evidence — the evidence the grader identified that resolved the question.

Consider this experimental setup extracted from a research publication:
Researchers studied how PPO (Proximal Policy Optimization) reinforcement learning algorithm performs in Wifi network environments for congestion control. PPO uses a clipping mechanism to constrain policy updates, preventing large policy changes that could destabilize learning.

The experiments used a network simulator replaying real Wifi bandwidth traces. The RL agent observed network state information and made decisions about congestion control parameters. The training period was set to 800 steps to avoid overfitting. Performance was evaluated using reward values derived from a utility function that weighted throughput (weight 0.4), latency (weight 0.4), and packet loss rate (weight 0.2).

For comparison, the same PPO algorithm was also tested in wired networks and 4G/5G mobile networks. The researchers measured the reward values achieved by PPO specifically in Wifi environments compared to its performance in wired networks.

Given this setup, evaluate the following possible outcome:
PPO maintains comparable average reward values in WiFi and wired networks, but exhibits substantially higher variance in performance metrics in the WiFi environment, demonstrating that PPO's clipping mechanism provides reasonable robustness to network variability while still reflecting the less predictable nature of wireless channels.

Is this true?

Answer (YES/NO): NO